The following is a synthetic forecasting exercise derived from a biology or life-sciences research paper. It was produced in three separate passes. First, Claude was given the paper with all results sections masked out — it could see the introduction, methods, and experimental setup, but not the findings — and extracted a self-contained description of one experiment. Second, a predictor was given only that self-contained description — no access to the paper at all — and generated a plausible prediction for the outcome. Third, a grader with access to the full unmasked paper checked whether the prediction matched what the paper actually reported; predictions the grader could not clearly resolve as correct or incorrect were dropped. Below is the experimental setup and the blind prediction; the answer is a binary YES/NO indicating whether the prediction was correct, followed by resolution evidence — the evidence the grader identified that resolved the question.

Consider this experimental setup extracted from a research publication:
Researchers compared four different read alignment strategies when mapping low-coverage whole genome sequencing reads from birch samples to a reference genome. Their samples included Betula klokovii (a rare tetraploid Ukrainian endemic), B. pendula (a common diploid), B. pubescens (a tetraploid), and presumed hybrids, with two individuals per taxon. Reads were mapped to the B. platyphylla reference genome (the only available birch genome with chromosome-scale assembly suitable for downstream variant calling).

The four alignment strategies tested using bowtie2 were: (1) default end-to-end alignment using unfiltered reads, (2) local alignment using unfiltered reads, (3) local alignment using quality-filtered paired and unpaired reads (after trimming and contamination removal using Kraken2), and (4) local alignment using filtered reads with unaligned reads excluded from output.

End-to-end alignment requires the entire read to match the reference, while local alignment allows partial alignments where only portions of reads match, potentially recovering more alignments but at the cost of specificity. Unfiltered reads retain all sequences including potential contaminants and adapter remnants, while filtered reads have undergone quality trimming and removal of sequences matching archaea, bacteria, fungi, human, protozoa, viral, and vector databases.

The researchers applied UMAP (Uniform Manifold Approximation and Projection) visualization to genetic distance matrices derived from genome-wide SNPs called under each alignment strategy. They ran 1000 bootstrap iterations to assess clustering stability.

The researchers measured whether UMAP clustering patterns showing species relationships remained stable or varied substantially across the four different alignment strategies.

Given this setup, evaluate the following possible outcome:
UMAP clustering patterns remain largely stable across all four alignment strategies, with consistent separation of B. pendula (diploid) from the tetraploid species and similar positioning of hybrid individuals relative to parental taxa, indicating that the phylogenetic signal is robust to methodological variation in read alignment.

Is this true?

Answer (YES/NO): NO